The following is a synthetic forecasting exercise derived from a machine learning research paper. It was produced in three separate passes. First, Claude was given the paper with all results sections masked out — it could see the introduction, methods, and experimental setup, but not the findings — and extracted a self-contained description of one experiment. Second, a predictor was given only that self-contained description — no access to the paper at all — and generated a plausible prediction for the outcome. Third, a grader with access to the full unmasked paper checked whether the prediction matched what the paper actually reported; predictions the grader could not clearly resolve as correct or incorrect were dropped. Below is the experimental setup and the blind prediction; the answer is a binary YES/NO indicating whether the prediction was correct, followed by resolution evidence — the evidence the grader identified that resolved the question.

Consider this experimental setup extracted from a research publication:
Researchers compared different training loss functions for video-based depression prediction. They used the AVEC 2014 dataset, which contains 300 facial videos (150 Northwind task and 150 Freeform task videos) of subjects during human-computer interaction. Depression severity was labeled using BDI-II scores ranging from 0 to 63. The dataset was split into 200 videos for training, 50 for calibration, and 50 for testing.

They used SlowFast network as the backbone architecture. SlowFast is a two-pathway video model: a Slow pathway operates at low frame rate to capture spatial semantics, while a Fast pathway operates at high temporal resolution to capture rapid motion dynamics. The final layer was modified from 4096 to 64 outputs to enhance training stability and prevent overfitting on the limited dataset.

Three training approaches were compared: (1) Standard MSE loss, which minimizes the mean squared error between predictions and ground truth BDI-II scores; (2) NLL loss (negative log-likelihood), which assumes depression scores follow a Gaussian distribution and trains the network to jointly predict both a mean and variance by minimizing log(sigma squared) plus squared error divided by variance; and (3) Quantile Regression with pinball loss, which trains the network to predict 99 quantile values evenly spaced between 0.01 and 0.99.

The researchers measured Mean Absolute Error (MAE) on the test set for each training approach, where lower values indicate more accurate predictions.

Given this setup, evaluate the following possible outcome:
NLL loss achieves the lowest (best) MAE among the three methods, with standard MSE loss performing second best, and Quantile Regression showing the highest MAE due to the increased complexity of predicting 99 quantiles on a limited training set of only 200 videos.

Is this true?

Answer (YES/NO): NO